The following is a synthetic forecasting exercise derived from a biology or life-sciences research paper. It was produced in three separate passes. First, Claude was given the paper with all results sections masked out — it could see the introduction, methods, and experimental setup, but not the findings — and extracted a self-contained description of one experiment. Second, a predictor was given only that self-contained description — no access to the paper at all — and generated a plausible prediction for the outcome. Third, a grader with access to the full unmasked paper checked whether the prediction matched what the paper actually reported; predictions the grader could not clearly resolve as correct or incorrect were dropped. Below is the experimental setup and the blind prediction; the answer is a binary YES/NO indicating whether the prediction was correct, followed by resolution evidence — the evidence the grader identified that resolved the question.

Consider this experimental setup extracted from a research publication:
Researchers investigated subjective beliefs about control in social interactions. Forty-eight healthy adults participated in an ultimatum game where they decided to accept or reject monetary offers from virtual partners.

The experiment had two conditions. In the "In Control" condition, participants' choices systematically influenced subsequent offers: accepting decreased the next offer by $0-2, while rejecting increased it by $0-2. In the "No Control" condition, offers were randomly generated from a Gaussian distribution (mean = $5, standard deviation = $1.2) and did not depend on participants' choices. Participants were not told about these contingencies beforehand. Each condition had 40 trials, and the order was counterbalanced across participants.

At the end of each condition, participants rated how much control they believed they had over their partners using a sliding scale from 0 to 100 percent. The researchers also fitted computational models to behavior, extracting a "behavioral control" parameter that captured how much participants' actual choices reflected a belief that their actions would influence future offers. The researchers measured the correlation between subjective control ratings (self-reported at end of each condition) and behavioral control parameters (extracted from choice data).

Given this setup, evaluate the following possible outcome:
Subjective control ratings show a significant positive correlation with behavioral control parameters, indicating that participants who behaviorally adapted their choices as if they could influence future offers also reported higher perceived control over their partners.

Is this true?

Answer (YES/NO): NO